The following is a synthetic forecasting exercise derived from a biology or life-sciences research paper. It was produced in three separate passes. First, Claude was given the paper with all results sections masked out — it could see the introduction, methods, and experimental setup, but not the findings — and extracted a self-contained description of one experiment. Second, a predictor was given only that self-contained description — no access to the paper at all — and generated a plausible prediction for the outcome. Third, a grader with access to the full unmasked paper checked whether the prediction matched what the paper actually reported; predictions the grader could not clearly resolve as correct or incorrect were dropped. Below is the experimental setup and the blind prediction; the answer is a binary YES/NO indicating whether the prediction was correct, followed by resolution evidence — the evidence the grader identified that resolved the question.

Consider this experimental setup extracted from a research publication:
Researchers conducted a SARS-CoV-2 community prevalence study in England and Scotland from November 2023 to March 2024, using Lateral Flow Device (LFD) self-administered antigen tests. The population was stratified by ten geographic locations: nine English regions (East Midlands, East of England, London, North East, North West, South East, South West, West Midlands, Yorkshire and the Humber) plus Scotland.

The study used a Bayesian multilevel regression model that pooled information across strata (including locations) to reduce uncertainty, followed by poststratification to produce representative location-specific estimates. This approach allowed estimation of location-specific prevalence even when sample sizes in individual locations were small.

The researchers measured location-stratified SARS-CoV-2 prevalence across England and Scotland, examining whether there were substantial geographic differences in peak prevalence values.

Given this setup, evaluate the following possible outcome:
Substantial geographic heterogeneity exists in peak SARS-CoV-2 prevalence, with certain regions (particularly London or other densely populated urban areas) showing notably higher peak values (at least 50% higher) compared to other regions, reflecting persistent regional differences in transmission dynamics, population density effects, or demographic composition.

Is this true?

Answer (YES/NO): NO